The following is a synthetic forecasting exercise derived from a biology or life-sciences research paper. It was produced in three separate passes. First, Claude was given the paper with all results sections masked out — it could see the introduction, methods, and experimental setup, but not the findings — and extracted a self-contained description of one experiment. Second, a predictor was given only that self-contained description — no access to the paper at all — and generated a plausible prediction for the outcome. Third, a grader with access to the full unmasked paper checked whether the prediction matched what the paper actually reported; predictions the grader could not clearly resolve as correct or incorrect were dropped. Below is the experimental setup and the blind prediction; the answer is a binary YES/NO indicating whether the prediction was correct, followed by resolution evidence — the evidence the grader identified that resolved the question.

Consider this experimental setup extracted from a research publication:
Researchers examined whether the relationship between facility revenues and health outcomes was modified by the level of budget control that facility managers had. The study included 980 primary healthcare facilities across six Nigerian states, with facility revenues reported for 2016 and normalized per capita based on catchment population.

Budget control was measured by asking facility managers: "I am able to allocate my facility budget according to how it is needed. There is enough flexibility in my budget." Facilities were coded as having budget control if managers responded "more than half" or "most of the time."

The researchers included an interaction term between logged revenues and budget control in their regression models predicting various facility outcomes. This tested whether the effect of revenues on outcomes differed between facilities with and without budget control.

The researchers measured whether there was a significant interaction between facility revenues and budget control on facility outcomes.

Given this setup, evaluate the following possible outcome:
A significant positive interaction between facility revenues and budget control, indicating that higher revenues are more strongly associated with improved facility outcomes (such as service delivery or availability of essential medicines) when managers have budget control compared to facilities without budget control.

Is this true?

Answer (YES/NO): NO